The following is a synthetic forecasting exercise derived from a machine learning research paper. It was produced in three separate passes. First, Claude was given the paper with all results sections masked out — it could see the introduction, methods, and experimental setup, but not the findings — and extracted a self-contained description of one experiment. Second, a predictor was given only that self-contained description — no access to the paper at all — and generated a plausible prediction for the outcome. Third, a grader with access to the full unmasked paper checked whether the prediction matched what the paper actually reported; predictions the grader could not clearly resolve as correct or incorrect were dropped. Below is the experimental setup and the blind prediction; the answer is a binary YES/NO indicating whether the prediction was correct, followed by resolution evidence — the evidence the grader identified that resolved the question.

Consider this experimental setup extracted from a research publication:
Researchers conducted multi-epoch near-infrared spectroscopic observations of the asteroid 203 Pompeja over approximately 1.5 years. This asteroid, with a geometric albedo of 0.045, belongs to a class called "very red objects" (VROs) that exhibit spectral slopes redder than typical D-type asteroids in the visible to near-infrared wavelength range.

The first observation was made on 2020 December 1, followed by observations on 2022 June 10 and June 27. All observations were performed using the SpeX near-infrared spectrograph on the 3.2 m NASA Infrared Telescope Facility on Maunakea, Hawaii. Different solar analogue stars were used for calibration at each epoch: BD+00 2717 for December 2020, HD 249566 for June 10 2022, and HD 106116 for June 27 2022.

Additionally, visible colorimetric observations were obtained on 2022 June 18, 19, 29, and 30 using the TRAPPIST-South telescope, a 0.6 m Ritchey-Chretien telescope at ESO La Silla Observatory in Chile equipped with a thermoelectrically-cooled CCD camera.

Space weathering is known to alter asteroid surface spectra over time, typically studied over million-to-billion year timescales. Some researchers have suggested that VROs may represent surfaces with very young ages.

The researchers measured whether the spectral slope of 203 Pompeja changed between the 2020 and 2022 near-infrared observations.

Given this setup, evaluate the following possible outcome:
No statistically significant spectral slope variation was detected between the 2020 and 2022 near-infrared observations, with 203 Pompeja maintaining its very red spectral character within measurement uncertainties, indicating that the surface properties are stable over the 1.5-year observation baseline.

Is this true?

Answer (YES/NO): NO